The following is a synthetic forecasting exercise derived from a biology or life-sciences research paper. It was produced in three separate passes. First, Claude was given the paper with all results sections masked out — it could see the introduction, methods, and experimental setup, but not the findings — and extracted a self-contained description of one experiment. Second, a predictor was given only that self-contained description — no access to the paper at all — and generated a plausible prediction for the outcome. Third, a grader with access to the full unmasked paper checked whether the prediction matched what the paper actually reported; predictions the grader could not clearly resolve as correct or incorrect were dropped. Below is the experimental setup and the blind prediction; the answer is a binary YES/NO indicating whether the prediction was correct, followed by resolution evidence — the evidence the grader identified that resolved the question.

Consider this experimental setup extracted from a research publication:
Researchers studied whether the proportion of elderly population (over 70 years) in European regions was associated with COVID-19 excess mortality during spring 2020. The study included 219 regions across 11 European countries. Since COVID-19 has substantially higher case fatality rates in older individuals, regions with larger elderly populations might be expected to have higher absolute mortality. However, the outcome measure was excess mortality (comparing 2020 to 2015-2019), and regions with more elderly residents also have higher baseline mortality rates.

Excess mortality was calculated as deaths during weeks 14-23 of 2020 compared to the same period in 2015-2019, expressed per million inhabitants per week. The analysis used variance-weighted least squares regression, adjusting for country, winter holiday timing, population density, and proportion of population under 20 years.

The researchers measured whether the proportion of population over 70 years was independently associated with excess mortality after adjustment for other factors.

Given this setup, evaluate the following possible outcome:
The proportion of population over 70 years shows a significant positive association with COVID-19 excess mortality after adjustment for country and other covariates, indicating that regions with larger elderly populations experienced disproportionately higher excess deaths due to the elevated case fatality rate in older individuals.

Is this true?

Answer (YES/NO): NO